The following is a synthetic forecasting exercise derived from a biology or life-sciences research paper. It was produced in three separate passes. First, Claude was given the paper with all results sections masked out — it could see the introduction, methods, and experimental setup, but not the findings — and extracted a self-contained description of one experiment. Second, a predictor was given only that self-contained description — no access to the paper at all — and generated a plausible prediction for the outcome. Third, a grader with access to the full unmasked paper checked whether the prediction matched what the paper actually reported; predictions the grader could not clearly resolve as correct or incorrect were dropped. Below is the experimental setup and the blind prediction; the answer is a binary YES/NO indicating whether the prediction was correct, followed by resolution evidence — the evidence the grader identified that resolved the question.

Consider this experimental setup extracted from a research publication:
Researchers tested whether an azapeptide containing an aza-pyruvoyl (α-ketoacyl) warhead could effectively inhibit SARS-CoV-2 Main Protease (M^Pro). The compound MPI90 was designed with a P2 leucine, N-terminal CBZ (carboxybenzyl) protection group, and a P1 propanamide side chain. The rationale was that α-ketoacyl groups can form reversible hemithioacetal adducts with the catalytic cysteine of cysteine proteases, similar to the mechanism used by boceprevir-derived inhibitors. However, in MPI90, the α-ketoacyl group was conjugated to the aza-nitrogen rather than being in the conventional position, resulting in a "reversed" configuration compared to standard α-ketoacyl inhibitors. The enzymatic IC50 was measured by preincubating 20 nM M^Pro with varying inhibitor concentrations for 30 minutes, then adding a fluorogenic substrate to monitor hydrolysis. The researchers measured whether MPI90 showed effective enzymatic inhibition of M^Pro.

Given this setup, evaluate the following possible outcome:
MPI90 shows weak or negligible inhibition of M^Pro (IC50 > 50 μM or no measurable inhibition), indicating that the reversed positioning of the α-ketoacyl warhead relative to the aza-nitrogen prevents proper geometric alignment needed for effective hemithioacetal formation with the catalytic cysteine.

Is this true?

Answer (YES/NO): YES